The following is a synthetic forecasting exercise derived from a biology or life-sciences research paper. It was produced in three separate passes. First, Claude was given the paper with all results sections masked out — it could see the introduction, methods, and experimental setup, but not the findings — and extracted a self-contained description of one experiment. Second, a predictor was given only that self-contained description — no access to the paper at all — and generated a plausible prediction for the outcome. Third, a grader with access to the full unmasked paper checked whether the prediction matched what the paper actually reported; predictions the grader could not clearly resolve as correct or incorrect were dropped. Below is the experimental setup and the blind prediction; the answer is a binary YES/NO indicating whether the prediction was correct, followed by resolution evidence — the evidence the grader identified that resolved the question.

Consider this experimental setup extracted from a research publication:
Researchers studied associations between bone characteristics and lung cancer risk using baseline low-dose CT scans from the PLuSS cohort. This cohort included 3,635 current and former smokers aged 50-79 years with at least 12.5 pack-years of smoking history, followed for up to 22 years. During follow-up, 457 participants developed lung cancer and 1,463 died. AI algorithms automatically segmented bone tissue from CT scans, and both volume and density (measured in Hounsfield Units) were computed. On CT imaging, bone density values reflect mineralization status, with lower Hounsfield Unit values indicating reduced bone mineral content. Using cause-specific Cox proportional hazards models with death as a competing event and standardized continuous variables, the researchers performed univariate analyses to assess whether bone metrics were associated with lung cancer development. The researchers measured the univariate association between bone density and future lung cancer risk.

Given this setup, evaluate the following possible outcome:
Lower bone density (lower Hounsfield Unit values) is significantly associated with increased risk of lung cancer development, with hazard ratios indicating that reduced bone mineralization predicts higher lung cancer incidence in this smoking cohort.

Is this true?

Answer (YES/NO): YES